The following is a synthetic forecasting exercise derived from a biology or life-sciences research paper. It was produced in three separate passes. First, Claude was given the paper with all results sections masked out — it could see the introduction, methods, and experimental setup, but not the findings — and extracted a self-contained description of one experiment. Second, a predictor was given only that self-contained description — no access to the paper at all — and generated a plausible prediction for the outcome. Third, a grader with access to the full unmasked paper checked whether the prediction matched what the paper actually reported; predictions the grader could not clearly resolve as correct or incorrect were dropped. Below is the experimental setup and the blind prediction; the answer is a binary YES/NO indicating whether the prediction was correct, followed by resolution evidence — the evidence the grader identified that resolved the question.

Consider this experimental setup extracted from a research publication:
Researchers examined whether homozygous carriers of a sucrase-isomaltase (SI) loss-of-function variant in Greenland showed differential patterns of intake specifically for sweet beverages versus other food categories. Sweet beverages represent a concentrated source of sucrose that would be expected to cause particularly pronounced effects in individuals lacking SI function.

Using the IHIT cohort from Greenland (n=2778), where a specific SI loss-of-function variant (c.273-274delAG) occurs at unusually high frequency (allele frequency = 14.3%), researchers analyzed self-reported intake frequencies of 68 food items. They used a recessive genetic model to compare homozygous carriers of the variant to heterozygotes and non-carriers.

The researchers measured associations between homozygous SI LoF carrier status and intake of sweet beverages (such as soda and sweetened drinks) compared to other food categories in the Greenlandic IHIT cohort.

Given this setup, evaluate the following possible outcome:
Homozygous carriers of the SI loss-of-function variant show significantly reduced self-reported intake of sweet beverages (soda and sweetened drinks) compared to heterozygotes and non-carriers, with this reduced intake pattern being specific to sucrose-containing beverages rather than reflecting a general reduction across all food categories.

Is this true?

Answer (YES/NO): NO